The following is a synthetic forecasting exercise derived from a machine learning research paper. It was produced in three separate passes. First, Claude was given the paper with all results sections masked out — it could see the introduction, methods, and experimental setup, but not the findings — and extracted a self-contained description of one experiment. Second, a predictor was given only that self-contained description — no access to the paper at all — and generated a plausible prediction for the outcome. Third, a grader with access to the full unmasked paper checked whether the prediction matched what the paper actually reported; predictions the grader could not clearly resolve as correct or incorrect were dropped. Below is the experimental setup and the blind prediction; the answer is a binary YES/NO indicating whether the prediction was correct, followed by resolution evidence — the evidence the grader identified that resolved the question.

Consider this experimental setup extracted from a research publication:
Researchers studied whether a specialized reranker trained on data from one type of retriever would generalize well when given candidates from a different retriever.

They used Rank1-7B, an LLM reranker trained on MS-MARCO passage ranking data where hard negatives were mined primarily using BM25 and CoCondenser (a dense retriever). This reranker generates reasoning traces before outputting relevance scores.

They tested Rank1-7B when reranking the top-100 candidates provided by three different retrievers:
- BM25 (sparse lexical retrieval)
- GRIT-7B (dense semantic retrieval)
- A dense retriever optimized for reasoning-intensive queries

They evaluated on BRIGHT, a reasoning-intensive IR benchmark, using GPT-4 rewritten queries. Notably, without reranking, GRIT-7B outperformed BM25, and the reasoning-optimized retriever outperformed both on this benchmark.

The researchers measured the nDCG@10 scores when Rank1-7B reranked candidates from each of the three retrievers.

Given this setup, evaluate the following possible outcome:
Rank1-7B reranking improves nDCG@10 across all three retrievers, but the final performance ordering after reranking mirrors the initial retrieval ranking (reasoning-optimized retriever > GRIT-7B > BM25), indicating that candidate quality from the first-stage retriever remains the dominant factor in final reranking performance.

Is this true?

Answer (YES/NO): NO